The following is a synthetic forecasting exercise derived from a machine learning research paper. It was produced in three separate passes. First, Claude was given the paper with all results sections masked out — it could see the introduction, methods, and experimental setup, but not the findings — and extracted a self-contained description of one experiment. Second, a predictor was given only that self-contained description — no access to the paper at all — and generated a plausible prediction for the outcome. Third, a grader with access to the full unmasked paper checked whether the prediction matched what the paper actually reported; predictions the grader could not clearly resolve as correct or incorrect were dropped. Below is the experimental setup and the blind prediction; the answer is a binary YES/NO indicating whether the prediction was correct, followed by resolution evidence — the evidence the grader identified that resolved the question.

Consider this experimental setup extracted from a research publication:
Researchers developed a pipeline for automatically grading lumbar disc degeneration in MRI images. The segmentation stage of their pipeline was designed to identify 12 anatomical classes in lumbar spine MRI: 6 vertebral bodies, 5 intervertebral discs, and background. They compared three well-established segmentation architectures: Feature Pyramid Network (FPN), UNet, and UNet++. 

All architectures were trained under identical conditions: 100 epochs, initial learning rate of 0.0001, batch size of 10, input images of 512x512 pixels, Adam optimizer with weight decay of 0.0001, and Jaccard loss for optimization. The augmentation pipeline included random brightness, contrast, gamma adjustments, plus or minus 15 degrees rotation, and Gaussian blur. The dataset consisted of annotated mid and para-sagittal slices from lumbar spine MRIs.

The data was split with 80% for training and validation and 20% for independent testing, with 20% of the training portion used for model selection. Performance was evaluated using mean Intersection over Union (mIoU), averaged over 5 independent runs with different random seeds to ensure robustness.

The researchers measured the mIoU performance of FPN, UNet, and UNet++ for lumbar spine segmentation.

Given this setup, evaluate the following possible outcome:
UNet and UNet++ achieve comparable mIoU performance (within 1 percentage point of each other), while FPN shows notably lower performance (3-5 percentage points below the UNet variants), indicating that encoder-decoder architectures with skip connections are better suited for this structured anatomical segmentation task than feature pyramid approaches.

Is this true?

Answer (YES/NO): NO